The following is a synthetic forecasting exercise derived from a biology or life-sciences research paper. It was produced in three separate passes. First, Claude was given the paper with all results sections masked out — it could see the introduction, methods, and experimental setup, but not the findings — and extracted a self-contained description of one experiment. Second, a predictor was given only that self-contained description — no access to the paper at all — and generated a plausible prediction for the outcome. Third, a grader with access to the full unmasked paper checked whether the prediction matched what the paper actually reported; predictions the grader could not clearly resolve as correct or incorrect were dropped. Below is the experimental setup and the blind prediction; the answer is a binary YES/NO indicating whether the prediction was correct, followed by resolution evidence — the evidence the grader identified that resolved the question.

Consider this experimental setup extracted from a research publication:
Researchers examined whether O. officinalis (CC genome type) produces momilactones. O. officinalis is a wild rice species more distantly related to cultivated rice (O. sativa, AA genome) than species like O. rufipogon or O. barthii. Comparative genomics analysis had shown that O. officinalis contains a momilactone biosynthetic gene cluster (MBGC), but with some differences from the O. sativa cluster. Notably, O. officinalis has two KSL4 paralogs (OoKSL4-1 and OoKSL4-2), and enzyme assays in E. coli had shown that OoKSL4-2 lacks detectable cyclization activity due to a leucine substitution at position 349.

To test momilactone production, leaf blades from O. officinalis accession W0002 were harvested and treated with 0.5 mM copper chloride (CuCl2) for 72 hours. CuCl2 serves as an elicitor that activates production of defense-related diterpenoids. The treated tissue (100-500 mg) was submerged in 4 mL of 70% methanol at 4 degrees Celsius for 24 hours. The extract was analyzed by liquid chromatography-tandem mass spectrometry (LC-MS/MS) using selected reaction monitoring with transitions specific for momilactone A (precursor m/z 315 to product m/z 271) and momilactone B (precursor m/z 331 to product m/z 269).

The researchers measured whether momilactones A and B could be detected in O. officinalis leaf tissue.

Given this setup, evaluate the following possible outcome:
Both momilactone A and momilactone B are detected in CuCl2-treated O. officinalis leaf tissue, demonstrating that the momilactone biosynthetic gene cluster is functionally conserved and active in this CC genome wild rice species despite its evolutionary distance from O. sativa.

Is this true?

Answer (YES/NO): YES